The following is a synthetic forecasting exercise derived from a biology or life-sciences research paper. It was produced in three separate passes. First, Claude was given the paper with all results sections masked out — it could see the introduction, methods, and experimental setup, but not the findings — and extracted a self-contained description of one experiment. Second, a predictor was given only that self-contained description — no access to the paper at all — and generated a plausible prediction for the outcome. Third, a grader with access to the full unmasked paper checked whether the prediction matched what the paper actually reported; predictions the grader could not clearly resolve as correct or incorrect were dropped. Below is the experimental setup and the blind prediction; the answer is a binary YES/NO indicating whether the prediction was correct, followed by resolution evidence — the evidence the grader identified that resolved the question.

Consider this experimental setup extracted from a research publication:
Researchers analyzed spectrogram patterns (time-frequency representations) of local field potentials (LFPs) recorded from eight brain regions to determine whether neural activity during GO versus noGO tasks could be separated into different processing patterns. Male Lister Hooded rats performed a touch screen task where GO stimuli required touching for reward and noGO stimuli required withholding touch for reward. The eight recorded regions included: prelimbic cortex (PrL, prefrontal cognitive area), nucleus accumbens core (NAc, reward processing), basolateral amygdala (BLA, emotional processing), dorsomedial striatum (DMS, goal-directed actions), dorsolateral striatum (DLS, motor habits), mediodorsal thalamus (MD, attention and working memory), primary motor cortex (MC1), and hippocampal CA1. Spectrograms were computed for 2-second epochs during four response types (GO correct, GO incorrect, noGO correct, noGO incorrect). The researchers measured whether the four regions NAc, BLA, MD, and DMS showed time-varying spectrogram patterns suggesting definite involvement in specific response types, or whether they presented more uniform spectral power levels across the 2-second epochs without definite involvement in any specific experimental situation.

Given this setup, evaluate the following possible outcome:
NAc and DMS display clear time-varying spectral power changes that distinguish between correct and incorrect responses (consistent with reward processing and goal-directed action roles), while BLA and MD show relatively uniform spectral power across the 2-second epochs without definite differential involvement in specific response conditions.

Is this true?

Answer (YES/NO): NO